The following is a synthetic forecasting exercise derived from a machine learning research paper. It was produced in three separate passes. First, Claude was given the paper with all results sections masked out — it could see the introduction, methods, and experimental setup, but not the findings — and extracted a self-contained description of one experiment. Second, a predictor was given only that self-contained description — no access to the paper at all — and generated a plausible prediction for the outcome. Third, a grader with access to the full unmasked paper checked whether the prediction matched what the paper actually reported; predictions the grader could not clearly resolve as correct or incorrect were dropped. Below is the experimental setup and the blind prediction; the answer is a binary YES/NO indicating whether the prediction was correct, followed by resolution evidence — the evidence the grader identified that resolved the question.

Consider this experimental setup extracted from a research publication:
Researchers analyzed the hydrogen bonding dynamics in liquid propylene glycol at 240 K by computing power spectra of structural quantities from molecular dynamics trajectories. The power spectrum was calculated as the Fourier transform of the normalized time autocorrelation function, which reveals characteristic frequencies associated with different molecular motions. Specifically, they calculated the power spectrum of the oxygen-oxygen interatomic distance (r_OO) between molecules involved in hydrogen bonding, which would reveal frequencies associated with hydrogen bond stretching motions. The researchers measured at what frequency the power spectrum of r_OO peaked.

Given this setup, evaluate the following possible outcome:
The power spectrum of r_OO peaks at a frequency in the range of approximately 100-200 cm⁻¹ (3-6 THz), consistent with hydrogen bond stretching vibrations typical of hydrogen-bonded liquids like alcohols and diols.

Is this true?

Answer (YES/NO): YES